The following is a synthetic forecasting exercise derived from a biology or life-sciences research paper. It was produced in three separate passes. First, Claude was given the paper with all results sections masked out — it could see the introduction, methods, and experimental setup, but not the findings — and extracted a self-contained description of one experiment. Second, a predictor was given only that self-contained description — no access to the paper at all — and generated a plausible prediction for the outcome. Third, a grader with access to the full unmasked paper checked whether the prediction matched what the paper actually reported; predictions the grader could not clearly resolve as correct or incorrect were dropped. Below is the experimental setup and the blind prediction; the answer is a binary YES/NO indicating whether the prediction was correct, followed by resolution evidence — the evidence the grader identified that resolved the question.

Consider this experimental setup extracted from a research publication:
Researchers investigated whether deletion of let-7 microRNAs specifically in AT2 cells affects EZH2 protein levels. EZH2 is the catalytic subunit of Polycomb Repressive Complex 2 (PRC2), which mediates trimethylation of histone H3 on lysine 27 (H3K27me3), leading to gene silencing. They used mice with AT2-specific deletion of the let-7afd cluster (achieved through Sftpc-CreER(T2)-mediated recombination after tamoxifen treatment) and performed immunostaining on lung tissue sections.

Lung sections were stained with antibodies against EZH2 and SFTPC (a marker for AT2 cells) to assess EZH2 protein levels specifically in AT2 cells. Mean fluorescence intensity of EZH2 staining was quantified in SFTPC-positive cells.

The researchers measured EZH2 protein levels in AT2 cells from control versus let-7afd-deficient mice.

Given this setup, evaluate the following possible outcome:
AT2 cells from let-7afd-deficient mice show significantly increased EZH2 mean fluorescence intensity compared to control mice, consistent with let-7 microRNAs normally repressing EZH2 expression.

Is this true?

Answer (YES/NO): YES